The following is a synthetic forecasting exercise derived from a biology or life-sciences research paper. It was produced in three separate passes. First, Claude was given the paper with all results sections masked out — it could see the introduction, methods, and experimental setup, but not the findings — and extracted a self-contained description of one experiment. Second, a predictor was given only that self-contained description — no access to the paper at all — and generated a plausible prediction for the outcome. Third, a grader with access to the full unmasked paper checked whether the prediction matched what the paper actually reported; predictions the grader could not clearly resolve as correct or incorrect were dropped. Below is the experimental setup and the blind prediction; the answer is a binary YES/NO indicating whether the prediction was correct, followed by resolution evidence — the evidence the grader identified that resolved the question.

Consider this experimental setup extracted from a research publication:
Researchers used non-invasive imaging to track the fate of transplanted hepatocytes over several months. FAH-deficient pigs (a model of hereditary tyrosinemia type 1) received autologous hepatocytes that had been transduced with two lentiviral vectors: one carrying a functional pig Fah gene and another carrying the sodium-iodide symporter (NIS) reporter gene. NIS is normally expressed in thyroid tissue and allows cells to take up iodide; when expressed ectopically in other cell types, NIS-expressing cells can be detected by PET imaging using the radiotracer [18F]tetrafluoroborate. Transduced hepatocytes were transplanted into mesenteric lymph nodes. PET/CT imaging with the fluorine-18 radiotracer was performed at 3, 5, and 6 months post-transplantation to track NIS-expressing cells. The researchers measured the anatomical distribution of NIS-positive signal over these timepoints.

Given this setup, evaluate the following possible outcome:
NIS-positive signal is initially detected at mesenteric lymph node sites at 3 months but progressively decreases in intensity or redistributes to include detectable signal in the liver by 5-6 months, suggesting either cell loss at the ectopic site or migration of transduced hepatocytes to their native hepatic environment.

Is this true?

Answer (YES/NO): NO